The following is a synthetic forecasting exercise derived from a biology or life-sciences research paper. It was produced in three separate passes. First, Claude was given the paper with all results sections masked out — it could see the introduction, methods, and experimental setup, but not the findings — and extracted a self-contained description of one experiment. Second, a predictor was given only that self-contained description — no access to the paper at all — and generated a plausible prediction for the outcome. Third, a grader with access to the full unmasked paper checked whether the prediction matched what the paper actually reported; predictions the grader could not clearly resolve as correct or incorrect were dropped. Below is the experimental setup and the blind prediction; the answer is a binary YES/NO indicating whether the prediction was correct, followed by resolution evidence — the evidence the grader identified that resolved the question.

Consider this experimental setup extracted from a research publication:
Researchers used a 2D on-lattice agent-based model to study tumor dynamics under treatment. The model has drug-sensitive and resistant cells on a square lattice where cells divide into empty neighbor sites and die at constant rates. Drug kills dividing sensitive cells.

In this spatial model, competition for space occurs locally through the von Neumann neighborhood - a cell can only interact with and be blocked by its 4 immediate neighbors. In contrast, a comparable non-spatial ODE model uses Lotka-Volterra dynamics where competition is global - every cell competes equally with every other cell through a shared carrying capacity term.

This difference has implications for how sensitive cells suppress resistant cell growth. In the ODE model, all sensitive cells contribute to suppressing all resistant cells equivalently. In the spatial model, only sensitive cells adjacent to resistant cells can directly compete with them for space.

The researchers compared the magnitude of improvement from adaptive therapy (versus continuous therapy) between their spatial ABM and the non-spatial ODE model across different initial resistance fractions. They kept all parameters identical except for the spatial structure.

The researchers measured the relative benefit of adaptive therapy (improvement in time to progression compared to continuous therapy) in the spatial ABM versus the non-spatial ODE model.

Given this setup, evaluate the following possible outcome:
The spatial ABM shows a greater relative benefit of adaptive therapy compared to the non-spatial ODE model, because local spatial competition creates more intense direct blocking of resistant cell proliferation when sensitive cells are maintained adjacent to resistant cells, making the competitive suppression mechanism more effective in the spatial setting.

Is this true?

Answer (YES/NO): NO